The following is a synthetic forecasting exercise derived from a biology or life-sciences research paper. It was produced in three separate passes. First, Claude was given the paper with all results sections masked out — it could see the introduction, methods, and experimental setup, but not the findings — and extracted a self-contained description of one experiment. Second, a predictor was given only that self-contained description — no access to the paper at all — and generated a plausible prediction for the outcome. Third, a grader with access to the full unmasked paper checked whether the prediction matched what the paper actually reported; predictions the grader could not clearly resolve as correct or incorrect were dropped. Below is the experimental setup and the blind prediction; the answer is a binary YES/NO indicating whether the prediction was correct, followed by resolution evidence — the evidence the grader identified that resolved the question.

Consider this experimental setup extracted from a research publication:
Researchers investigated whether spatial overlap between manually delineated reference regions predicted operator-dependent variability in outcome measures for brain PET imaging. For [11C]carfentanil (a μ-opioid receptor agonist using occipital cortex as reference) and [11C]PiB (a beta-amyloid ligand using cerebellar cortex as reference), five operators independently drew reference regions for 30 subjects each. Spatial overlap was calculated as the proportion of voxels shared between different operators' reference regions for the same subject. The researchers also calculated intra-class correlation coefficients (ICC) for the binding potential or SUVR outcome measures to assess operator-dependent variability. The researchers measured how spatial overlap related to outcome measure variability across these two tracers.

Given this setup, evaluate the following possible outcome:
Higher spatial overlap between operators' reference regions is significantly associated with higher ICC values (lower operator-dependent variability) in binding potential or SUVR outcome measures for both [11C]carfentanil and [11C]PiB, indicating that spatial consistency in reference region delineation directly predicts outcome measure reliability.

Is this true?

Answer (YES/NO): NO